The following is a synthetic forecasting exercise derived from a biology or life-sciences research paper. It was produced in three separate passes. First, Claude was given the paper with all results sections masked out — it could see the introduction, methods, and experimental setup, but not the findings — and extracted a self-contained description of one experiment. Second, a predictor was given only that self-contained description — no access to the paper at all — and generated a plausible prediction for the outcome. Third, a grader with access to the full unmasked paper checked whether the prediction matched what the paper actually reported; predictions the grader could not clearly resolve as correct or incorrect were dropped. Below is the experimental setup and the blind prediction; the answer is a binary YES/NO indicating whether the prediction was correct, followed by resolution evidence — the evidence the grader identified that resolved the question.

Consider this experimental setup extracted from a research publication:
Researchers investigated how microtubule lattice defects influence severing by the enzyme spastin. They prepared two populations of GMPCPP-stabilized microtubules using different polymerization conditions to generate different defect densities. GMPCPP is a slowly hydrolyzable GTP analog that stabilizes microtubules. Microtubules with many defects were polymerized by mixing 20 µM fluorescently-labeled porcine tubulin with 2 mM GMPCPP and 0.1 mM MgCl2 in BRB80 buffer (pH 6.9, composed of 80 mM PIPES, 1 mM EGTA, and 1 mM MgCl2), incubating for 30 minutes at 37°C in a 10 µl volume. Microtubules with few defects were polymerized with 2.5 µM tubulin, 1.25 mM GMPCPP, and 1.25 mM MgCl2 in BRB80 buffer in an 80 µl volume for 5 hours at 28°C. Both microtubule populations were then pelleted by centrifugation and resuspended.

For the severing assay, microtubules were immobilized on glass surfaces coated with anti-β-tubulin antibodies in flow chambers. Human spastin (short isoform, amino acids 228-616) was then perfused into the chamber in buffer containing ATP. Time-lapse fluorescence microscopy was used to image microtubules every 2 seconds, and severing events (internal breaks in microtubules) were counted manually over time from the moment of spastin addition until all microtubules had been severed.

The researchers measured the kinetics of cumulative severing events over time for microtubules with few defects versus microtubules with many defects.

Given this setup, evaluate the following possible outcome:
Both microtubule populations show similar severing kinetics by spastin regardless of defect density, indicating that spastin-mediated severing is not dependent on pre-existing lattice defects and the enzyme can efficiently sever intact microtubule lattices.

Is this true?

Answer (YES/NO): NO